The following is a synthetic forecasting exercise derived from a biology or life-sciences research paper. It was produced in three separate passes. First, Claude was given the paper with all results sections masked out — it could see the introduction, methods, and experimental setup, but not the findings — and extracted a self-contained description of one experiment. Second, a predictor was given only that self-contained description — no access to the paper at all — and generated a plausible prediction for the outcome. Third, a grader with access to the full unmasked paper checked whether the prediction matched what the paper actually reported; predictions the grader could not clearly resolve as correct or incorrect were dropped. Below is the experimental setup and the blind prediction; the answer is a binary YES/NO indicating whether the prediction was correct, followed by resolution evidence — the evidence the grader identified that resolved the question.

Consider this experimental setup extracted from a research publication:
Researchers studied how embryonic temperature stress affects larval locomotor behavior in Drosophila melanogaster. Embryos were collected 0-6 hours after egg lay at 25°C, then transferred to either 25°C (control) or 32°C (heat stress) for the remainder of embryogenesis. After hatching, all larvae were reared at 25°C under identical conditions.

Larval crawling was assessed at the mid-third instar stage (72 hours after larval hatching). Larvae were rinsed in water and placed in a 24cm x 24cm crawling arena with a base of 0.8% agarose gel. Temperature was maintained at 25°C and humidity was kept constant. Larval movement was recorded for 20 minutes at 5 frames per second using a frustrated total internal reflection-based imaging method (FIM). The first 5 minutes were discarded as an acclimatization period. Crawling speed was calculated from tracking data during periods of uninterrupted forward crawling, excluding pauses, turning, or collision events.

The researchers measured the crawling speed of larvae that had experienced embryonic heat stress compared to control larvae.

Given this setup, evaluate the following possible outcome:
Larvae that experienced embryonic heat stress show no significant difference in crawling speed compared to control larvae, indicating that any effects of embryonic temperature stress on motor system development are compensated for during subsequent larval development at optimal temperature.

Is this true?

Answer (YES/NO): NO